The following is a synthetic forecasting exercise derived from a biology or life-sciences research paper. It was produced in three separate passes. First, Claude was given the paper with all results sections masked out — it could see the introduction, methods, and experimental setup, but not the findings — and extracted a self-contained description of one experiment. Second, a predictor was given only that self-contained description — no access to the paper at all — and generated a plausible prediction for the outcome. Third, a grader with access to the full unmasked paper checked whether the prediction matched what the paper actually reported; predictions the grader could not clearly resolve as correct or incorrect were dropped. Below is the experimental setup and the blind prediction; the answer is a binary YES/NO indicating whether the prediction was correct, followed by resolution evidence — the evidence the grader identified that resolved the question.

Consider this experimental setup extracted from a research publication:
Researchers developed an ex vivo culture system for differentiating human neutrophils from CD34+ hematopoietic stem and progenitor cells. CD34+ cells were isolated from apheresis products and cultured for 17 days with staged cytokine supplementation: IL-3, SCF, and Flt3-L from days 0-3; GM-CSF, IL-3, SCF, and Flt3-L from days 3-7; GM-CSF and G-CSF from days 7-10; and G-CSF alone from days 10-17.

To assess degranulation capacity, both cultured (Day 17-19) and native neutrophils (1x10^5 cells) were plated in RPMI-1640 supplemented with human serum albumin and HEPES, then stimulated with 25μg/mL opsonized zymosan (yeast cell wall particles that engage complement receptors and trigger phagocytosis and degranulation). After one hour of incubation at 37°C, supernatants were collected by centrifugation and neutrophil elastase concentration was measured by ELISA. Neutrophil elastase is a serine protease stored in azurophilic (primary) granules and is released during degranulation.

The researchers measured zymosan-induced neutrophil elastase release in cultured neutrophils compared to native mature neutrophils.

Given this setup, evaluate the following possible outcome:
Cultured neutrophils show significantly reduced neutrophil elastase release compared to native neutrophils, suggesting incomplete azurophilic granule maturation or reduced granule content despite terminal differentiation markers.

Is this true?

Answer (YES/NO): YES